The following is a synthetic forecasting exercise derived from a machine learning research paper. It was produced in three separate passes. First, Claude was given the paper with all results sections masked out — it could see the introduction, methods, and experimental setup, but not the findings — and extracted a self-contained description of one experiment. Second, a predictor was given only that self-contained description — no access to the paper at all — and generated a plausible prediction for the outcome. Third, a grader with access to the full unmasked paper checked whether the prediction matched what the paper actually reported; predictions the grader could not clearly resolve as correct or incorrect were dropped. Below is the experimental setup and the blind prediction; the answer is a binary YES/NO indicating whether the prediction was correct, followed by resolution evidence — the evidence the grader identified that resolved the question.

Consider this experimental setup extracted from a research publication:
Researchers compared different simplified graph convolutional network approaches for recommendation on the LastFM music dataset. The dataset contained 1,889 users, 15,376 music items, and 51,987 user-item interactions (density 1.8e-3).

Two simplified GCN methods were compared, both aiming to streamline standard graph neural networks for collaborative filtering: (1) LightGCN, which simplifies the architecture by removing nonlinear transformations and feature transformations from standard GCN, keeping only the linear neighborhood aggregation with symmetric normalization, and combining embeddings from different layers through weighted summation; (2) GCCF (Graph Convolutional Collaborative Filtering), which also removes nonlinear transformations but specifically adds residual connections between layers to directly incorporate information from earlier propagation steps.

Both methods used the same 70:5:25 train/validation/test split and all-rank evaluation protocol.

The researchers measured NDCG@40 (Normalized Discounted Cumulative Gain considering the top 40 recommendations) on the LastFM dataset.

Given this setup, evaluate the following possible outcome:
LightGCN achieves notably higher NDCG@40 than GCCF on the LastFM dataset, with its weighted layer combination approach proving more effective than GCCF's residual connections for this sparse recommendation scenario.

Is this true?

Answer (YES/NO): YES